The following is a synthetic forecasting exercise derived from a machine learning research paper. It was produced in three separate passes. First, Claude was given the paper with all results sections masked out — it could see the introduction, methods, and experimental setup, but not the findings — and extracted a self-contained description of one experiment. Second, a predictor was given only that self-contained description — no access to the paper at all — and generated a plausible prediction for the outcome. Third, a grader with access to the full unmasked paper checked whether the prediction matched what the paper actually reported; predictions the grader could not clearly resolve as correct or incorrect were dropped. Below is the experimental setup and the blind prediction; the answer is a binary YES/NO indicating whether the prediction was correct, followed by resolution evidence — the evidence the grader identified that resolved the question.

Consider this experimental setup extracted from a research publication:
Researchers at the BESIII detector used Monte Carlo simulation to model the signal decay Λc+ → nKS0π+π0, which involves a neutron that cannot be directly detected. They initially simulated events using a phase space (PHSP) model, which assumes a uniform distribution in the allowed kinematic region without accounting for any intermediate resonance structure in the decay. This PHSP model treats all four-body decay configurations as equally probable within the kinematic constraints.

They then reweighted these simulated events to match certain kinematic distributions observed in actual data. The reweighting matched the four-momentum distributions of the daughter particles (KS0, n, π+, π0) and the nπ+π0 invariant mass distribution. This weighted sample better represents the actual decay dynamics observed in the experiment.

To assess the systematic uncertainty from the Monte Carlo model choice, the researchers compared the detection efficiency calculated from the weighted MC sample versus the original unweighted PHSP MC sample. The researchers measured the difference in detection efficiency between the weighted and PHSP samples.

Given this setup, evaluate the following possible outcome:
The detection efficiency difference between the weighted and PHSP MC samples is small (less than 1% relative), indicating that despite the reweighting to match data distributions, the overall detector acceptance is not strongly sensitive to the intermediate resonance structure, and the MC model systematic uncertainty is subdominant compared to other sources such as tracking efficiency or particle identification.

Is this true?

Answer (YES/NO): NO